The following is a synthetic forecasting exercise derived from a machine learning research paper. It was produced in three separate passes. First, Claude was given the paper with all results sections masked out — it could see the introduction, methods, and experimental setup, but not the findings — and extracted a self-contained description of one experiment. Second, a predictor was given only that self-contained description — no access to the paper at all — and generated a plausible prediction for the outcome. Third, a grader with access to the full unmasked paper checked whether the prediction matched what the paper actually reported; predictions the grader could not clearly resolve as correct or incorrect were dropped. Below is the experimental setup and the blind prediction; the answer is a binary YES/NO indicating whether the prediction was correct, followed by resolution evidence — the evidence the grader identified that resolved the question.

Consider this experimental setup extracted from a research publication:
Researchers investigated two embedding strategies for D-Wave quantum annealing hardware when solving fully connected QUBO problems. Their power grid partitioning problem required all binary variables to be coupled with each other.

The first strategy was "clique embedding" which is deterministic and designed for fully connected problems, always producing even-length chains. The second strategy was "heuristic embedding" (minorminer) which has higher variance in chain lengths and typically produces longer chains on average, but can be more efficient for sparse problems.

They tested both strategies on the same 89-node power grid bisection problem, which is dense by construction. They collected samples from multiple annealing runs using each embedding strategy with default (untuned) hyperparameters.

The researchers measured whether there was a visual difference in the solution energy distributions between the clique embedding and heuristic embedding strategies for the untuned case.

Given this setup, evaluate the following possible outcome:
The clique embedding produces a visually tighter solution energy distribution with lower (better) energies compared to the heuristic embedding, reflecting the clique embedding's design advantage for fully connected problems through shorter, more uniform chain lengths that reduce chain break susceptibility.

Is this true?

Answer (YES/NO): NO